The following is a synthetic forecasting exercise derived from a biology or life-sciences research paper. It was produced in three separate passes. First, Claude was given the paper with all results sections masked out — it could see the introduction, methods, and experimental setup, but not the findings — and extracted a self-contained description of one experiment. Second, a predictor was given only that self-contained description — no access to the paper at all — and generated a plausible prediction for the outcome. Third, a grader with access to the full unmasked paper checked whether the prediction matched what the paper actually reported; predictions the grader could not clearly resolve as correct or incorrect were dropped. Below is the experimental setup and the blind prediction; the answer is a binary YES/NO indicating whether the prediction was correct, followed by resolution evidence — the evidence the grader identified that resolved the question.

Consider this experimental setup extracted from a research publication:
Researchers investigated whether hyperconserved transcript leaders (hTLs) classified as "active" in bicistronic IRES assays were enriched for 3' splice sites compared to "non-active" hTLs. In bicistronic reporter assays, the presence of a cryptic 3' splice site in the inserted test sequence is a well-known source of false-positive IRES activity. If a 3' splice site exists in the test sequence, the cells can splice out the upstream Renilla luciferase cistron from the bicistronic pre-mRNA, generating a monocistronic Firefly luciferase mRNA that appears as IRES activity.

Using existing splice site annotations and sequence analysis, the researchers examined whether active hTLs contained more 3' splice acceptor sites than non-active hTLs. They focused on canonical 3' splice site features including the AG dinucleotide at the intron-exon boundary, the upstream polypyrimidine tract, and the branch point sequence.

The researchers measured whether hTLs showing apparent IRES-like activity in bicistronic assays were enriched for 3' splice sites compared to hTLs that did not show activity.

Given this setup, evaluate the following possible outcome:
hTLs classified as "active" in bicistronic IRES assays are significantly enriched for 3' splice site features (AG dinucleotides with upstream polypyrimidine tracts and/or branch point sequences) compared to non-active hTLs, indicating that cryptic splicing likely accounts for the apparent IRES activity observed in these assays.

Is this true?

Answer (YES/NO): YES